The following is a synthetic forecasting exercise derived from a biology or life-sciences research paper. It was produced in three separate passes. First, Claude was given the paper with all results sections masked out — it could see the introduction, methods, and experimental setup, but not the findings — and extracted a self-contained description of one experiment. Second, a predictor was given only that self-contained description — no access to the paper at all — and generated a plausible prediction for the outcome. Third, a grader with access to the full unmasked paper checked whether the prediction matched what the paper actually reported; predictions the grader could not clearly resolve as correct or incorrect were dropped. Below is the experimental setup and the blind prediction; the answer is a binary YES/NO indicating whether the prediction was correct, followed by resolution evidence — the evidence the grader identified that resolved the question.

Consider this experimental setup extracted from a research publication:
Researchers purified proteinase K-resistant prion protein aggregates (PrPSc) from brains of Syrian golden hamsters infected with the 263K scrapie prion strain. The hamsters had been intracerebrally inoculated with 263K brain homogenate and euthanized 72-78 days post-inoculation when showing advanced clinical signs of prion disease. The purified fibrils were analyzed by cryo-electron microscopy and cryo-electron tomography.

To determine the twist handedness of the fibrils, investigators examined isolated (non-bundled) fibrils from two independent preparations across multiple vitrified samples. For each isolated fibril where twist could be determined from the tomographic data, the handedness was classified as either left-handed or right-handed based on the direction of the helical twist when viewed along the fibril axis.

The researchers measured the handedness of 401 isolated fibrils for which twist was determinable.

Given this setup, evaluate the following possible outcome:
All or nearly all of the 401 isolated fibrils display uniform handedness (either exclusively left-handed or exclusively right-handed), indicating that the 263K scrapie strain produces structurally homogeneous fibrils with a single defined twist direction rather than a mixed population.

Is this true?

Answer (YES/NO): YES